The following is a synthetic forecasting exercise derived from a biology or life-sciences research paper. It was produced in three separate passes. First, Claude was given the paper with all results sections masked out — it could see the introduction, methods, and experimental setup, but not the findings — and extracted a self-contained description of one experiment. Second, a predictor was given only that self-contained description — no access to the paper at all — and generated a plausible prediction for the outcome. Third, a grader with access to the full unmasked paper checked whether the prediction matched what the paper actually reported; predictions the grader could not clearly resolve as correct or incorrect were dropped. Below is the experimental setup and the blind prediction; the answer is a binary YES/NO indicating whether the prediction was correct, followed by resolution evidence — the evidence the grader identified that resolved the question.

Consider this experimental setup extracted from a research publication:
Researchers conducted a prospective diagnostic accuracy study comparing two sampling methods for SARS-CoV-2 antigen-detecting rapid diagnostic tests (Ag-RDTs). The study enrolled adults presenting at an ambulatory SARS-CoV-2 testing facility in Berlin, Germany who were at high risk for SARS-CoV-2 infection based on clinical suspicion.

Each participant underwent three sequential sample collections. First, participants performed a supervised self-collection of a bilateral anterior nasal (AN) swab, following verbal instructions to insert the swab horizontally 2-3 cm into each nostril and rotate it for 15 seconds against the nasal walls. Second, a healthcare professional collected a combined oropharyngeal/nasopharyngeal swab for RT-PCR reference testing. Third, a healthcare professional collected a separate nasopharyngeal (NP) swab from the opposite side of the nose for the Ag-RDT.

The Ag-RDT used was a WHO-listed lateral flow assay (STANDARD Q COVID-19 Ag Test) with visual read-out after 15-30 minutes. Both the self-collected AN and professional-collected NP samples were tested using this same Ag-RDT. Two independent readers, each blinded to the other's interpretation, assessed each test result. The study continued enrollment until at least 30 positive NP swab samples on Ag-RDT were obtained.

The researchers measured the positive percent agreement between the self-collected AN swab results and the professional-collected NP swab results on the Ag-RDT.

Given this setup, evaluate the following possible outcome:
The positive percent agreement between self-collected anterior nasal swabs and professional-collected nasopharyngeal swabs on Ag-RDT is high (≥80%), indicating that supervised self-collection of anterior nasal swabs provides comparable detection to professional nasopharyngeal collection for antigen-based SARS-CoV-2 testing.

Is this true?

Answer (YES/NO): YES